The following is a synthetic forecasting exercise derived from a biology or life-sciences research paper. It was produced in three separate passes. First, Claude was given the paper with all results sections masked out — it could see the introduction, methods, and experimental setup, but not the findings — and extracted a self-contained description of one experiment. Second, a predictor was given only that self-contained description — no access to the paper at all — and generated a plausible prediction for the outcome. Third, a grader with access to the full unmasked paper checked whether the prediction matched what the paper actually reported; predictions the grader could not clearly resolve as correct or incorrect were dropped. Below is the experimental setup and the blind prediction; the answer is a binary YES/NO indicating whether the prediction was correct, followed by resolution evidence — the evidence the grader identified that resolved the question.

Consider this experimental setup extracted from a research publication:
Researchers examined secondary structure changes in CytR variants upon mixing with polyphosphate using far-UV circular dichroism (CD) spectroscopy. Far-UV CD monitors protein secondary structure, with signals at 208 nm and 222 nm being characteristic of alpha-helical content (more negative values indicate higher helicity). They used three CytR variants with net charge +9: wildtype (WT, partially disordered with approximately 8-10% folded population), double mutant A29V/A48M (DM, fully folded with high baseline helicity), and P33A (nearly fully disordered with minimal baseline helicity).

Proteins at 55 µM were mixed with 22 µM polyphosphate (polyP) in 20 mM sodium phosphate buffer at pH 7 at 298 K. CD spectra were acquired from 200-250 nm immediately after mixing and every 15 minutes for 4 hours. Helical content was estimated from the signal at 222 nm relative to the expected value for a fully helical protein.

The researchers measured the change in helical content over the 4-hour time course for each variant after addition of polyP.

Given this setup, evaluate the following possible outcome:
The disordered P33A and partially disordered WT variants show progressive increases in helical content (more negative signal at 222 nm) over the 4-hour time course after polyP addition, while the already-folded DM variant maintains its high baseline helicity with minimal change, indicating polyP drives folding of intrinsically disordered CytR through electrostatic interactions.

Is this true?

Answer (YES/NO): NO